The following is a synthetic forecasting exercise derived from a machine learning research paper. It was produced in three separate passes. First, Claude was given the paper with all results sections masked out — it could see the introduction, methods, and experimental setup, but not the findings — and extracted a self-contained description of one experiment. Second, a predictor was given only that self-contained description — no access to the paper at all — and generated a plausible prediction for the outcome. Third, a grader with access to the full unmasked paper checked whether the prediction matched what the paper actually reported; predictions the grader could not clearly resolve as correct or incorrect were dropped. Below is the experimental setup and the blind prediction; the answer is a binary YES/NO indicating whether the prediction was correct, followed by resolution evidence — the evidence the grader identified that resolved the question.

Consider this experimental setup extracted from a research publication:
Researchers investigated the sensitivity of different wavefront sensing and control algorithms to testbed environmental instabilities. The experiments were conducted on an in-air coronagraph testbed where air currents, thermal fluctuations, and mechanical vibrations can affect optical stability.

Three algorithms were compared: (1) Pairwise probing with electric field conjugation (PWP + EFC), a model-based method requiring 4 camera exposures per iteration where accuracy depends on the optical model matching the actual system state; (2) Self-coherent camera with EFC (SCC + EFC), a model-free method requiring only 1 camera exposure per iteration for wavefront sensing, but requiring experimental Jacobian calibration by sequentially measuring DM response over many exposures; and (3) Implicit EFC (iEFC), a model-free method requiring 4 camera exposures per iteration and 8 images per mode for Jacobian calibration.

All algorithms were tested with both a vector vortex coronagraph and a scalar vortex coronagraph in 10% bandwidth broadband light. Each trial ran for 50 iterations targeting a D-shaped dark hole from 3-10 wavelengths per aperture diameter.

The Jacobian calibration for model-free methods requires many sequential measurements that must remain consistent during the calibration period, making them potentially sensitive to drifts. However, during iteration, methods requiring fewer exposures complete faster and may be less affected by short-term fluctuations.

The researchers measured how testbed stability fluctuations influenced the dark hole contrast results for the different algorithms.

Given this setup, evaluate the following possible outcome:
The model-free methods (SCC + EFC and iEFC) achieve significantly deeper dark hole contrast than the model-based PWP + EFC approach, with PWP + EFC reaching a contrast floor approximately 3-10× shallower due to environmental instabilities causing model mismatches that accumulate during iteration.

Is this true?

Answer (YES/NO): NO